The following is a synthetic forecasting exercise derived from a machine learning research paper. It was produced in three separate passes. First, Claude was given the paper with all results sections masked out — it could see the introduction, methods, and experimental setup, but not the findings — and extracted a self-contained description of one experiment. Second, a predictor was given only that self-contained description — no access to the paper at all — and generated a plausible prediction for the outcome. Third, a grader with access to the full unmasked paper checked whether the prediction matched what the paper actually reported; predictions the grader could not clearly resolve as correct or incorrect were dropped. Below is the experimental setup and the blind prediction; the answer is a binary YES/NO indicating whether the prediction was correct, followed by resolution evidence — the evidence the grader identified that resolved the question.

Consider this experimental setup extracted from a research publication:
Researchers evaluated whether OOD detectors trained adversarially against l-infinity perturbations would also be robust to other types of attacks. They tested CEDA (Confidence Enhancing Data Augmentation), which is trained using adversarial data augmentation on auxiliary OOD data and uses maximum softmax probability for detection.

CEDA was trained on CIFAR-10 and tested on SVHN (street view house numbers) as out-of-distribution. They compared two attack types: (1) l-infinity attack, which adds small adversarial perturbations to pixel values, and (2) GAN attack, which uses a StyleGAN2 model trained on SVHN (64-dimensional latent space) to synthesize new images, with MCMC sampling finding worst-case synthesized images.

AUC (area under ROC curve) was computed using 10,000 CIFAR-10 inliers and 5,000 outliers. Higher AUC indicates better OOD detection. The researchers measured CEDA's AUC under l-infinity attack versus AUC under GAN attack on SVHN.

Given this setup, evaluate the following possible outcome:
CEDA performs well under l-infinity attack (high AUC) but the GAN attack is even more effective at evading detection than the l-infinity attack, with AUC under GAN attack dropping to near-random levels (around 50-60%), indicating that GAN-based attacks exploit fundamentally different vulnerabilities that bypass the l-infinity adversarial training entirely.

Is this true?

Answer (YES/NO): NO